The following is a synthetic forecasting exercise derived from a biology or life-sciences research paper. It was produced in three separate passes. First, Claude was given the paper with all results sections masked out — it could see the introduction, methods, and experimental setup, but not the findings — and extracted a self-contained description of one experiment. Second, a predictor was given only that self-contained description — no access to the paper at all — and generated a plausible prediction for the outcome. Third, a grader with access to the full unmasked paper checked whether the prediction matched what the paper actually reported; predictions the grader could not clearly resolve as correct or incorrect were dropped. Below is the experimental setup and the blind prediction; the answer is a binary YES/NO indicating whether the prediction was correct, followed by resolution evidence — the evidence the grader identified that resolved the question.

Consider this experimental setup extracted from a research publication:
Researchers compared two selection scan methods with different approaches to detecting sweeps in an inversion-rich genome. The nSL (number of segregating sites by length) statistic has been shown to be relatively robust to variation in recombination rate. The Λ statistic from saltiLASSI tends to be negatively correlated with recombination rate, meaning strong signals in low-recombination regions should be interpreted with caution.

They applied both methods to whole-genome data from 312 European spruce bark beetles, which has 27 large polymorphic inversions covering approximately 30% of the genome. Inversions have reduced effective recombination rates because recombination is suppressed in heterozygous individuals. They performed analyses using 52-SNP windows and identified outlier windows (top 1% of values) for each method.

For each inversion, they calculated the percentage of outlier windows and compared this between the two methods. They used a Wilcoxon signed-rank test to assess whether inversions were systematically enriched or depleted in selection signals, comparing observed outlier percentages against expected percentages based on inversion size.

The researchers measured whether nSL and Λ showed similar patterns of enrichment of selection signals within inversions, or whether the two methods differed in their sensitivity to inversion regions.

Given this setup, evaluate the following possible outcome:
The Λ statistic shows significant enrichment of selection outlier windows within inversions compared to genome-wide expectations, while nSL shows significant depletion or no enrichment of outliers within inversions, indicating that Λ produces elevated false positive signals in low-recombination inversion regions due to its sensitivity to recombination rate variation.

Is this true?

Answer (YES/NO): NO